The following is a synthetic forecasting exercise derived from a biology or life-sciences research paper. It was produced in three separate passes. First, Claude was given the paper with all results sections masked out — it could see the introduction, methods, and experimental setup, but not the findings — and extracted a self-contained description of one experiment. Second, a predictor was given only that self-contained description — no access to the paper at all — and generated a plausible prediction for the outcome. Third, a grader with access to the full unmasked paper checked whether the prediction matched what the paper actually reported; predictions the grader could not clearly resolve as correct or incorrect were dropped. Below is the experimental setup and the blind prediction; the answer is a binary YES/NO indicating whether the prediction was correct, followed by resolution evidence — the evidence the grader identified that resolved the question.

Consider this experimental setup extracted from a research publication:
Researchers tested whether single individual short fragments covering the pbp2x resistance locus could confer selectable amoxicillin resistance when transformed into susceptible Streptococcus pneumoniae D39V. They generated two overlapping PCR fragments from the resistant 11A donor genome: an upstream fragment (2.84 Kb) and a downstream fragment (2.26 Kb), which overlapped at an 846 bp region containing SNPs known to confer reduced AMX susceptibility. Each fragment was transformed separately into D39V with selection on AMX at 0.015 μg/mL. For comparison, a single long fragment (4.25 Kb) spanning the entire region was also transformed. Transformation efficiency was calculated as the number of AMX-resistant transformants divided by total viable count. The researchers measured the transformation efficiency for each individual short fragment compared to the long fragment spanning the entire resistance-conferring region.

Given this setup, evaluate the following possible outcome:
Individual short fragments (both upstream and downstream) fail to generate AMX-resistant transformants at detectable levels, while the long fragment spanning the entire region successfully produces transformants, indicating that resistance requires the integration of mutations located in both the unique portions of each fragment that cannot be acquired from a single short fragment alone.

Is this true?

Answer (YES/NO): NO